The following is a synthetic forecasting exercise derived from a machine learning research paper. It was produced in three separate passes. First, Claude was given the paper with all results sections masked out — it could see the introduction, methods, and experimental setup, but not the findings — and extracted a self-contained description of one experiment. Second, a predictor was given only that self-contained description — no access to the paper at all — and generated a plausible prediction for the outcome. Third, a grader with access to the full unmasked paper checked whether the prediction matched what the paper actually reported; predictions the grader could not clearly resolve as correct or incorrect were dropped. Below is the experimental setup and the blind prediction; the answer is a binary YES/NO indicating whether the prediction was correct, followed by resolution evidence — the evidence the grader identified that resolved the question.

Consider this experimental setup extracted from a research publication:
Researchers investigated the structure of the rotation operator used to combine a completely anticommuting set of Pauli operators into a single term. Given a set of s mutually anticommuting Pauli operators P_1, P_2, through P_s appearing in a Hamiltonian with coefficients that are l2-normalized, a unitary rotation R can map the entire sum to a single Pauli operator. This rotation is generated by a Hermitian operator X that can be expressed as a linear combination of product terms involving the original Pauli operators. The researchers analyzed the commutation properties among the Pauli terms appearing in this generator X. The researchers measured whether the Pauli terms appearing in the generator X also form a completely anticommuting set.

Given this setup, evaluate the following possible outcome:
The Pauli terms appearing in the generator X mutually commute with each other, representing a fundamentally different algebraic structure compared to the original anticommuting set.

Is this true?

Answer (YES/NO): NO